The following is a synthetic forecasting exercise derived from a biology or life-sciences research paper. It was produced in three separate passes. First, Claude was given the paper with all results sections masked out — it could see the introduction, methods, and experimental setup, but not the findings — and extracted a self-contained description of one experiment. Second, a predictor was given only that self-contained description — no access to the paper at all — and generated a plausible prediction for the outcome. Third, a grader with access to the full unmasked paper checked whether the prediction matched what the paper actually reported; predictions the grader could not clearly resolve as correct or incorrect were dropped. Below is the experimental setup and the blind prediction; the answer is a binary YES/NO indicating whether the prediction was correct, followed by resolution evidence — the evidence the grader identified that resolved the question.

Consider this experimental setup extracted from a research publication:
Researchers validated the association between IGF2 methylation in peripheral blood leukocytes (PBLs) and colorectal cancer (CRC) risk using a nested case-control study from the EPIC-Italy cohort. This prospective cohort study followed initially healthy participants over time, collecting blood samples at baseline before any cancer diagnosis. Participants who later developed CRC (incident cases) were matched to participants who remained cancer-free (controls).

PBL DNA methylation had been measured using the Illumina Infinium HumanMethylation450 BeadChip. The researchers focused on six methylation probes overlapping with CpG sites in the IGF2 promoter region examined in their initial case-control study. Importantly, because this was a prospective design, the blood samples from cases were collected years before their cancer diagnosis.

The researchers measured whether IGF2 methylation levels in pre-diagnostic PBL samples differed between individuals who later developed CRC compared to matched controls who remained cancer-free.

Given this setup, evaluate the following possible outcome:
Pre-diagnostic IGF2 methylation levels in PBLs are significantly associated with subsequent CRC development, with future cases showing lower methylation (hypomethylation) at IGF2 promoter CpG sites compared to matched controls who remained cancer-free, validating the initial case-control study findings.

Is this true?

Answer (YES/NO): NO